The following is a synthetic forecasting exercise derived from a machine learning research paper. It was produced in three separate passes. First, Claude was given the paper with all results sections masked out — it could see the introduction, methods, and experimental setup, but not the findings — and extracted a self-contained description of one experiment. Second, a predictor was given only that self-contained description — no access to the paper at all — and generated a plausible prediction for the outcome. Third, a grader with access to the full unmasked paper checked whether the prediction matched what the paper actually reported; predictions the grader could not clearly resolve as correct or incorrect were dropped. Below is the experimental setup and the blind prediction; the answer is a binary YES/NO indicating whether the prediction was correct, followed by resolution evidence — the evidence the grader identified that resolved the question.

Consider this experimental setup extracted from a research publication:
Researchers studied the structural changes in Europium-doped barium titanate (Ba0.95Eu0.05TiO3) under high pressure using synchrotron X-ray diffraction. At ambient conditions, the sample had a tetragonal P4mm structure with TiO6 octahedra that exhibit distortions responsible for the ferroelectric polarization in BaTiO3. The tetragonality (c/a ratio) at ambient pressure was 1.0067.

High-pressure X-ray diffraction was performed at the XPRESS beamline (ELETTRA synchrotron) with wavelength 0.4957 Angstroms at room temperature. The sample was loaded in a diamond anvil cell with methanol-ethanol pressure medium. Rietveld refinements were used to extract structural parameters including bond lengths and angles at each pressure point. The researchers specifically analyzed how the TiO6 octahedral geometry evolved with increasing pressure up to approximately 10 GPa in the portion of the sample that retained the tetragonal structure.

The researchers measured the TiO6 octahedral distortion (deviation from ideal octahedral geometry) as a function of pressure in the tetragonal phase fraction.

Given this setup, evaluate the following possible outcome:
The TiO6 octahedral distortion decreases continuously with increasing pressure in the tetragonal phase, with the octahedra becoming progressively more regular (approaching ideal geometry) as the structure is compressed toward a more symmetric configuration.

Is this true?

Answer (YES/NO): NO